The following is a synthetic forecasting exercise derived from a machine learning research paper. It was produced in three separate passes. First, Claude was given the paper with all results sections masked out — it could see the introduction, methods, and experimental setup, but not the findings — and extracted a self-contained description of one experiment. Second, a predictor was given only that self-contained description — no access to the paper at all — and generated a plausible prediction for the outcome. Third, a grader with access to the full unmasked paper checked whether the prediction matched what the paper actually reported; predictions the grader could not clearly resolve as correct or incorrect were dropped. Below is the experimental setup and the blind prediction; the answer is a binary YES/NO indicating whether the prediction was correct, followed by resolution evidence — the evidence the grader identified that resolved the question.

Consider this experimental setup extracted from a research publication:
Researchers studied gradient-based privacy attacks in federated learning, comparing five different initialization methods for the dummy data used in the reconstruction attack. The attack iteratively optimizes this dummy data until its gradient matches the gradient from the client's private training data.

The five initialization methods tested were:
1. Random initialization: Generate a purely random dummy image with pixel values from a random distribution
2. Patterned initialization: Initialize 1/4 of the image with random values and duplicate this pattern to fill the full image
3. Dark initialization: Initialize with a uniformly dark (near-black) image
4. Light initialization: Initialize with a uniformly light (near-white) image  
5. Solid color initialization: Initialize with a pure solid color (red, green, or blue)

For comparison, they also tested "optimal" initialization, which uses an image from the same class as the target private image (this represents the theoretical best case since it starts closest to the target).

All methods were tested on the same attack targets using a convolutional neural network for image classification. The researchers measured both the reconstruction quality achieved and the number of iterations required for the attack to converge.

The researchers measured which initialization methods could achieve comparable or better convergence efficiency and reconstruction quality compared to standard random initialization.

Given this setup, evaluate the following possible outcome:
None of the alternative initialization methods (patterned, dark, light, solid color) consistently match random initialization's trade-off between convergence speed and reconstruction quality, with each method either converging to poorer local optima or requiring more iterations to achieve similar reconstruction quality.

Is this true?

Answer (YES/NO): NO